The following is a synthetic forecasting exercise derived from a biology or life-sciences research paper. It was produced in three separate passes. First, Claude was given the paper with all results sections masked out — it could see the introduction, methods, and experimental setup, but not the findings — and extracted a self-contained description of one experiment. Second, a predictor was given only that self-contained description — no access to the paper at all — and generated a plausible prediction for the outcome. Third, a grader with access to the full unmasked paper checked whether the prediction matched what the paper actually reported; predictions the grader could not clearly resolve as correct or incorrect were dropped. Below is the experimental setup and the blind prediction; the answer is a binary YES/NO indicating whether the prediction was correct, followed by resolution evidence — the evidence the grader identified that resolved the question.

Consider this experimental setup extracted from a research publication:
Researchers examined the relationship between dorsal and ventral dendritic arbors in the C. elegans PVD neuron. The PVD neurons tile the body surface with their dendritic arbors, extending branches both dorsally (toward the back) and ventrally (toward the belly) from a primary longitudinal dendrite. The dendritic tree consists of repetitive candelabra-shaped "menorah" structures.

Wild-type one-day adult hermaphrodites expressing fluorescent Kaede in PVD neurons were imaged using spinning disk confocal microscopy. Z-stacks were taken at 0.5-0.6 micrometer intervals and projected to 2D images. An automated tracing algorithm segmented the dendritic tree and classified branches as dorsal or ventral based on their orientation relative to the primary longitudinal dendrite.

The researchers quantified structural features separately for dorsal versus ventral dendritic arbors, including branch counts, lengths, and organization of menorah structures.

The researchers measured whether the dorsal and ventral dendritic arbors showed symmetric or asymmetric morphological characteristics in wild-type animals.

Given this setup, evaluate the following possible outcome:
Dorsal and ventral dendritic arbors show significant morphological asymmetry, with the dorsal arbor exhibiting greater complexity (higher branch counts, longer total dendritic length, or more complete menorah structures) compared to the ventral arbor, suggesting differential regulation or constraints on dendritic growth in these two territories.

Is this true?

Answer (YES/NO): NO